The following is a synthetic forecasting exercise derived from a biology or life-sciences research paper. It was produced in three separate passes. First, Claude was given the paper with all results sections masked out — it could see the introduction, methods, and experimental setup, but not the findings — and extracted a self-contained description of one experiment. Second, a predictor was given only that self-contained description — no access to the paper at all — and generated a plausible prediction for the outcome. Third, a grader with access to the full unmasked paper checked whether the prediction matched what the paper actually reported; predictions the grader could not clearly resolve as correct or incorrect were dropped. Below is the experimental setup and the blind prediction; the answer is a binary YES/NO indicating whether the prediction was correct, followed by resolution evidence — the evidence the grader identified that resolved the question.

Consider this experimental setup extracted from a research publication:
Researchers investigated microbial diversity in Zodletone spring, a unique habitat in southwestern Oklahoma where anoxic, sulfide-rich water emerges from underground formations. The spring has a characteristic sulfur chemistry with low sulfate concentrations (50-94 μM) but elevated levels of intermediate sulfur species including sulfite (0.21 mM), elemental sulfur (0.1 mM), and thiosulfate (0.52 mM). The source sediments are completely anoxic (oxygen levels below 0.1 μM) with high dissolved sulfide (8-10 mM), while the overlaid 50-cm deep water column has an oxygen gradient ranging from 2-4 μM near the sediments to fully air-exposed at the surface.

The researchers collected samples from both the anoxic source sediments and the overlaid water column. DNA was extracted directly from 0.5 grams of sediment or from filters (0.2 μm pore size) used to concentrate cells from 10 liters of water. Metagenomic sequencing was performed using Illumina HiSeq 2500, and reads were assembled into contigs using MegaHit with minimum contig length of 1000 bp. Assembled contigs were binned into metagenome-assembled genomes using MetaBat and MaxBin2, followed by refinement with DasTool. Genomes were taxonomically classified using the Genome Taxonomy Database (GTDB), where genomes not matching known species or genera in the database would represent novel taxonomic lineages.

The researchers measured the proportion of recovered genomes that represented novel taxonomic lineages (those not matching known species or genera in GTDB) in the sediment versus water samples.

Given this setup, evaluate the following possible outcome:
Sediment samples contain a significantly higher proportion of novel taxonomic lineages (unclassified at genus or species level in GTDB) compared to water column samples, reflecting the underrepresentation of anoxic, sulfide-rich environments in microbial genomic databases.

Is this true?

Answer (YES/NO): YES